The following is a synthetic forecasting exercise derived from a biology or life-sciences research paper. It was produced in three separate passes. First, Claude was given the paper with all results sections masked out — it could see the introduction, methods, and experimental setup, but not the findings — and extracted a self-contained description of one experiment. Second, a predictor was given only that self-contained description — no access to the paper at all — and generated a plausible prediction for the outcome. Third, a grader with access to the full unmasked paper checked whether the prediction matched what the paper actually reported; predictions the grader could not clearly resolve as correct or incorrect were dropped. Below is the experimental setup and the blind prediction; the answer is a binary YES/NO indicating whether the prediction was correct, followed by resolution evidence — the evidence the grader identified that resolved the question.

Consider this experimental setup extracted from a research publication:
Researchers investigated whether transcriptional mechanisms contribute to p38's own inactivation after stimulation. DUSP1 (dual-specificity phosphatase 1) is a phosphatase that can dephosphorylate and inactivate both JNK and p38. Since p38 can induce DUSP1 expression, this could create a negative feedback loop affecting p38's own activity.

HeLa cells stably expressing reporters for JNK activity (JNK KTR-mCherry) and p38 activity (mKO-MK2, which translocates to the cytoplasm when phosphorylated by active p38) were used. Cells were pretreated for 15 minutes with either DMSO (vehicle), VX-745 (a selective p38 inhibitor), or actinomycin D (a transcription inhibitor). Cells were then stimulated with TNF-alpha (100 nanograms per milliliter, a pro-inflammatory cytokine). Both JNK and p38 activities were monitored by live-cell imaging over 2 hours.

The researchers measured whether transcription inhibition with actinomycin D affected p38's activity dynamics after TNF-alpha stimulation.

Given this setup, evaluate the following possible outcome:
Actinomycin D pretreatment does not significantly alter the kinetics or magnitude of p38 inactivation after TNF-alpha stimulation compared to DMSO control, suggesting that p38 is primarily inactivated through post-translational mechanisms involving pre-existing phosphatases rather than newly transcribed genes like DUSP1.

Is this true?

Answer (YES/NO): NO